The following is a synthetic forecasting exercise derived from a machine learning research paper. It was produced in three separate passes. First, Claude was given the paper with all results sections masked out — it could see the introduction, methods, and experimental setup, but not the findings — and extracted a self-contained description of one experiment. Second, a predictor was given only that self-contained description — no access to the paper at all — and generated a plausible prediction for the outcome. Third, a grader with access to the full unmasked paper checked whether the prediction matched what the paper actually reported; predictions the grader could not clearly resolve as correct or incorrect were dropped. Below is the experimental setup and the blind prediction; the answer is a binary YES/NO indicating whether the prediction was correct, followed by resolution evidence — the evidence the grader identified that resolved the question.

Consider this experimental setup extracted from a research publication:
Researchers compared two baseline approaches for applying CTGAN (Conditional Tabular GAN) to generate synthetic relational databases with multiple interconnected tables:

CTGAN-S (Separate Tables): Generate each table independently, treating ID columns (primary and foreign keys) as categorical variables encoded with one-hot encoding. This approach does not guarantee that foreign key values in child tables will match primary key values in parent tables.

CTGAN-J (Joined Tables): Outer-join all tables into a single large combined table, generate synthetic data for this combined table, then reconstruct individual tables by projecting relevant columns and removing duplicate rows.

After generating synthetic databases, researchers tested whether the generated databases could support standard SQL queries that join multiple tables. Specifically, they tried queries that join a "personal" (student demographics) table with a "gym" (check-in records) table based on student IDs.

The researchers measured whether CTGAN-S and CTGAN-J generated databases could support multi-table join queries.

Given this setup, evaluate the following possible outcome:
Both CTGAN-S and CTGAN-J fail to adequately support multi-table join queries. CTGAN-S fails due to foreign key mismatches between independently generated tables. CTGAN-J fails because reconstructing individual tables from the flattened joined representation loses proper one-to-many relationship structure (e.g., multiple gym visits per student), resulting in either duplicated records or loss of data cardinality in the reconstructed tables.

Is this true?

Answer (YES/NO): NO